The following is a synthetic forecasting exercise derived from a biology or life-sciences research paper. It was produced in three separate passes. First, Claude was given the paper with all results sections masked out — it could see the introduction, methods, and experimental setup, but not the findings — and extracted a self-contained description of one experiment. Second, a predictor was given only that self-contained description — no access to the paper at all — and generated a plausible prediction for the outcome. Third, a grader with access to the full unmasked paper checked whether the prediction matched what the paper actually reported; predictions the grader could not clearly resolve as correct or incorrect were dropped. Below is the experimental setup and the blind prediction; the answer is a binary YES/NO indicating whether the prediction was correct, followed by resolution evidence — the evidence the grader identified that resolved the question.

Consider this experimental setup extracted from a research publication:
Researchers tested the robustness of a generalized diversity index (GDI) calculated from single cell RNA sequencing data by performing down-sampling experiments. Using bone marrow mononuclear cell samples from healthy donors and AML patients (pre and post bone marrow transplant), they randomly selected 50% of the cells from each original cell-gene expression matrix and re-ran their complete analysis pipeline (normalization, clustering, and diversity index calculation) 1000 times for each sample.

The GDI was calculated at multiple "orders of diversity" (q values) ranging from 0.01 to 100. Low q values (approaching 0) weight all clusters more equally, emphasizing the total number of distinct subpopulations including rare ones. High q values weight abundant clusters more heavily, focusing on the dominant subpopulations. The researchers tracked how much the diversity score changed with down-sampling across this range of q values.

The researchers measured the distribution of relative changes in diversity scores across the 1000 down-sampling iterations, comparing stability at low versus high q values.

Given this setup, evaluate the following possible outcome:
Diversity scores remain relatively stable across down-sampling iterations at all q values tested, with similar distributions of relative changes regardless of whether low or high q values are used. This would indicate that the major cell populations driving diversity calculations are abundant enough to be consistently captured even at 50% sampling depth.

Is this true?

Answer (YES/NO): NO